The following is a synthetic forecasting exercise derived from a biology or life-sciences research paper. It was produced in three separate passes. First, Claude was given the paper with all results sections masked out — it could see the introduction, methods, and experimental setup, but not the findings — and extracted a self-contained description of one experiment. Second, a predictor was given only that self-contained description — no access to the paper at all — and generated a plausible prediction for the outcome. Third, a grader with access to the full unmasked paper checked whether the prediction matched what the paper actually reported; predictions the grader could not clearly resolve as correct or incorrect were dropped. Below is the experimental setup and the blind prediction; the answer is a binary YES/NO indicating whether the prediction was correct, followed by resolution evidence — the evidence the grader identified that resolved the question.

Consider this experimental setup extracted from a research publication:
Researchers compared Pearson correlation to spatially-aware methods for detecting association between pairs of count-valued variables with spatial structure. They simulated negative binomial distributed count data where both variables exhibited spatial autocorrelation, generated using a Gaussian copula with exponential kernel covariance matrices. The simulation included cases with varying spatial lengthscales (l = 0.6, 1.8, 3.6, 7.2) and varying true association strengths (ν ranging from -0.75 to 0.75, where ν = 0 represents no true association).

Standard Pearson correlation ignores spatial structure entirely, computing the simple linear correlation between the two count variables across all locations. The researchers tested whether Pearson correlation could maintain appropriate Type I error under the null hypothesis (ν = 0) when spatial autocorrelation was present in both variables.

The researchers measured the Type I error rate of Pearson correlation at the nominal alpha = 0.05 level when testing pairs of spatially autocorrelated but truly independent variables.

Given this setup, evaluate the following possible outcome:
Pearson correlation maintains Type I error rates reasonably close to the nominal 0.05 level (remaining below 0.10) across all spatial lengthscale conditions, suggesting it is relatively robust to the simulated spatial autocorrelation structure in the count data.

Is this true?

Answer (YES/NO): NO